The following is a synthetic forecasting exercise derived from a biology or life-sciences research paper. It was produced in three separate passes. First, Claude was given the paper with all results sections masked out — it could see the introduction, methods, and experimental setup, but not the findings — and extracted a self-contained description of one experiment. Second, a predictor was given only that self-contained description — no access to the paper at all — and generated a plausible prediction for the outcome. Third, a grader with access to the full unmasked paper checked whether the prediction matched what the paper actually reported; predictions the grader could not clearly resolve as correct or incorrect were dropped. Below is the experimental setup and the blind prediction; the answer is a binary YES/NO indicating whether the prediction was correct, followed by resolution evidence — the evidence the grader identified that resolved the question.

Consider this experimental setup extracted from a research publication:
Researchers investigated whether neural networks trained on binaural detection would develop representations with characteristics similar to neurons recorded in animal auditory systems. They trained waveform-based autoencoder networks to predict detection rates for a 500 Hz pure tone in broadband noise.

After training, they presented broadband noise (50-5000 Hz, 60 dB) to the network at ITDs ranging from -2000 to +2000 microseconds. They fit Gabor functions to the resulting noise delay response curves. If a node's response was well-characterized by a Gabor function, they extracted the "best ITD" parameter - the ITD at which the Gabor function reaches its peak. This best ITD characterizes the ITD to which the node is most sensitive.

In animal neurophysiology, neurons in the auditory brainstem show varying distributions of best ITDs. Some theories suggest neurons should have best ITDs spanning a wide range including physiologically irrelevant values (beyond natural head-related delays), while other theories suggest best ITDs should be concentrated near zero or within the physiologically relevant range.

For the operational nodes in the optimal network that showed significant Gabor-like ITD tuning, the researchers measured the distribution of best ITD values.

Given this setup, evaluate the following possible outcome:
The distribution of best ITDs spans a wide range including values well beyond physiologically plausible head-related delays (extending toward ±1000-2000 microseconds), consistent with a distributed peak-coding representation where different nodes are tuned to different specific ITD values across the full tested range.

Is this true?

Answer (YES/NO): YES